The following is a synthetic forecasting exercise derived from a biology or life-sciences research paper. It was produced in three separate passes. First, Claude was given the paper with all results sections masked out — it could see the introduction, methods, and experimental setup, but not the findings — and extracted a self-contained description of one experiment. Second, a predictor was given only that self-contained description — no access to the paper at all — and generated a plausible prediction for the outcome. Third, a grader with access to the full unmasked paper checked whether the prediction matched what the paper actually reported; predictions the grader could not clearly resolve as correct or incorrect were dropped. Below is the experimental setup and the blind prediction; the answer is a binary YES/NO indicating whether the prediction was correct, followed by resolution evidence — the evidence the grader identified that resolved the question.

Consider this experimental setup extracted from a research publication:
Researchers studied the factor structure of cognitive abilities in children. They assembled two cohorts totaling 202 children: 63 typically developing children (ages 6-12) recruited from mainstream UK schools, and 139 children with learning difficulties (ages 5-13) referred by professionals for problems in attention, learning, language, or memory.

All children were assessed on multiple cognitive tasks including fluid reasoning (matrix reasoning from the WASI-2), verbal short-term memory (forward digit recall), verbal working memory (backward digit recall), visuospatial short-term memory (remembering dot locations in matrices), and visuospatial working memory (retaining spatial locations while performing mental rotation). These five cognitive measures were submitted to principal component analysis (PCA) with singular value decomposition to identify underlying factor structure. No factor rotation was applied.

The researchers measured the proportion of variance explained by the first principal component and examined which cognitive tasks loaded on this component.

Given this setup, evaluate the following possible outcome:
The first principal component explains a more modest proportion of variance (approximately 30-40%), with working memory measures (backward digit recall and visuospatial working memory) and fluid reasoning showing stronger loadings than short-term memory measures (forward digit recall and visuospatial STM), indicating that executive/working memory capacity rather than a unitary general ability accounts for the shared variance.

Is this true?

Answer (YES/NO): NO